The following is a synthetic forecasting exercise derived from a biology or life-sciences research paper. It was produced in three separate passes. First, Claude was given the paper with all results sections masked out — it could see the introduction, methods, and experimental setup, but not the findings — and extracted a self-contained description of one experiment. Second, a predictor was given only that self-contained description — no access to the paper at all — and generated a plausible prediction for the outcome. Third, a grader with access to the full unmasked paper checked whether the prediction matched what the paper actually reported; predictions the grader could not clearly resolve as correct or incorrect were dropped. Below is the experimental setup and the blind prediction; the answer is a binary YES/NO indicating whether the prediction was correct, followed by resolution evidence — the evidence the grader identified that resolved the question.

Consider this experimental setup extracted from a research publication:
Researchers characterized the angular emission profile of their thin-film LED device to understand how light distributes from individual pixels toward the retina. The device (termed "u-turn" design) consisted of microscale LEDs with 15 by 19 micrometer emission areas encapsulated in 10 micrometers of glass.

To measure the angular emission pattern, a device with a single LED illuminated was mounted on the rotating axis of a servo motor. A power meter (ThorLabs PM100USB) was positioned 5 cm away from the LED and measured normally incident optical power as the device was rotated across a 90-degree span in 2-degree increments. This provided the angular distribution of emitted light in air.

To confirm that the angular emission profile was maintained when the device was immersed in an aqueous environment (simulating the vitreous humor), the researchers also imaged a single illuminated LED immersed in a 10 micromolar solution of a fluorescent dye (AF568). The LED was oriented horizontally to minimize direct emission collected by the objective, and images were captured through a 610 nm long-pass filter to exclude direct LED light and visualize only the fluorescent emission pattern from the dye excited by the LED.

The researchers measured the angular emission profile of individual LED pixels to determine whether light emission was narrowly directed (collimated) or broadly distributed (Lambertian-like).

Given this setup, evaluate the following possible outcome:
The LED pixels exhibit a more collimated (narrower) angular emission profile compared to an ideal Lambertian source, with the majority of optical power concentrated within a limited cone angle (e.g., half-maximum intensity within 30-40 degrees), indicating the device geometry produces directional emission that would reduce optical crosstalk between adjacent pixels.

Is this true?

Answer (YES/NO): NO